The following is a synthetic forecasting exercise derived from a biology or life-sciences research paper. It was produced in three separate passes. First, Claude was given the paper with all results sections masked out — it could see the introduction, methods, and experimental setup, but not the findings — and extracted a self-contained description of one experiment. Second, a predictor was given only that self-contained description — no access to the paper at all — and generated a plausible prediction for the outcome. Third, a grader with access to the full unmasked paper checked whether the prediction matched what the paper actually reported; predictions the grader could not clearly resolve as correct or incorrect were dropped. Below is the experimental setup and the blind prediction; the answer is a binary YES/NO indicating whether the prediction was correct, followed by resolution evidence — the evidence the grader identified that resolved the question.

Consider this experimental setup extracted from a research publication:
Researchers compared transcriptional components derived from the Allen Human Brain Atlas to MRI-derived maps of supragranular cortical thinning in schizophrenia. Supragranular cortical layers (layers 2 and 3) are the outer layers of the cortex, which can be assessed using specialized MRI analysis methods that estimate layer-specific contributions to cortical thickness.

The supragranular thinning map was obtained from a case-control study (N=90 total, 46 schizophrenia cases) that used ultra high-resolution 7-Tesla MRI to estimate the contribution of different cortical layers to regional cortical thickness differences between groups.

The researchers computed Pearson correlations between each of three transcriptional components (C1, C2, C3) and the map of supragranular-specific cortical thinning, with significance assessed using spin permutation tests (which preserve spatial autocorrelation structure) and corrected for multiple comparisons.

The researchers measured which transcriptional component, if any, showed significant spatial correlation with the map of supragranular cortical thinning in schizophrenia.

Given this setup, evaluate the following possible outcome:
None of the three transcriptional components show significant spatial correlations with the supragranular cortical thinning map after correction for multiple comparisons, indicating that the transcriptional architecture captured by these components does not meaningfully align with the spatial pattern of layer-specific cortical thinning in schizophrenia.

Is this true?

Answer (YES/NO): NO